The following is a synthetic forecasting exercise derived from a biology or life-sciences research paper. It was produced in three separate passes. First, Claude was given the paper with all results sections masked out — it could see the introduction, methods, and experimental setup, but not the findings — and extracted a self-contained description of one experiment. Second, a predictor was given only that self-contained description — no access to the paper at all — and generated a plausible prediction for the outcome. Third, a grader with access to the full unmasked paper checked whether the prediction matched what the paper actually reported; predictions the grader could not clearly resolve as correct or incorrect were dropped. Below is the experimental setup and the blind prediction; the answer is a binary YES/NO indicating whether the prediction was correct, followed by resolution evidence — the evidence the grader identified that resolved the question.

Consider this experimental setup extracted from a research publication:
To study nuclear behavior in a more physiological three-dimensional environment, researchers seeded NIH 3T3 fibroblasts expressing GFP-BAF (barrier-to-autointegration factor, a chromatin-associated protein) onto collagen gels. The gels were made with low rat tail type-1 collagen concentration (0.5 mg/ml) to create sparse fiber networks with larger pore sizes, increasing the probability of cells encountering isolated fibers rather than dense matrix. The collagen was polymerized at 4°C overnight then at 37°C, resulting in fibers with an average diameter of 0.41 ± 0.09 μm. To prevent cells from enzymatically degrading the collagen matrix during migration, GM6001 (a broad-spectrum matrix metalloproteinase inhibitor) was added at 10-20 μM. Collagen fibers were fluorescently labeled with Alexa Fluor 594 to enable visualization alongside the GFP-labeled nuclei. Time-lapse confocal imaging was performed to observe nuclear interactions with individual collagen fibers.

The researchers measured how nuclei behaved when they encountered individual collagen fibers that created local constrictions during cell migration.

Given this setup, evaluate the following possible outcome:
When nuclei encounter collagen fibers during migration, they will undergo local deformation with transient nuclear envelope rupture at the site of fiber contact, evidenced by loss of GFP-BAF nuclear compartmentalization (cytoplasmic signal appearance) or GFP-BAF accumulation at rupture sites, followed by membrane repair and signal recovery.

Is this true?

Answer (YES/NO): NO